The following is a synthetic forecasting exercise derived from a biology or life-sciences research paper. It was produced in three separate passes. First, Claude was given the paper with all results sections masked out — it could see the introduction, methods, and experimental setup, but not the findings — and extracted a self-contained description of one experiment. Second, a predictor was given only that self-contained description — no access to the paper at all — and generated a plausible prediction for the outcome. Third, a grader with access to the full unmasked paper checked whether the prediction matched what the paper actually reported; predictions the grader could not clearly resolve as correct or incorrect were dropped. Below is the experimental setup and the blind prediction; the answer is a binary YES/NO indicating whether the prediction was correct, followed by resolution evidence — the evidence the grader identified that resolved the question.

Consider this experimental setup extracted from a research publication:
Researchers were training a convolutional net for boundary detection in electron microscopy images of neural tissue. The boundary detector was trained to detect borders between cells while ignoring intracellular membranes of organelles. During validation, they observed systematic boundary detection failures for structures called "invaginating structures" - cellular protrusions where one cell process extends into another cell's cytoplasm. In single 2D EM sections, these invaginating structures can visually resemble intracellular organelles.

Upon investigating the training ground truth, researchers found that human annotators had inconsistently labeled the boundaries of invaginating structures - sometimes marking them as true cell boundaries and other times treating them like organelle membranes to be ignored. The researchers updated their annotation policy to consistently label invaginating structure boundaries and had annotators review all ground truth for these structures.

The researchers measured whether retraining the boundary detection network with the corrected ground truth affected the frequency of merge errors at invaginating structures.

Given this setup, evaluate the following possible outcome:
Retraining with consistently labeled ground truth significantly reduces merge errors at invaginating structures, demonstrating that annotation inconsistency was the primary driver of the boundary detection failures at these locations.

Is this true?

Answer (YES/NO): YES